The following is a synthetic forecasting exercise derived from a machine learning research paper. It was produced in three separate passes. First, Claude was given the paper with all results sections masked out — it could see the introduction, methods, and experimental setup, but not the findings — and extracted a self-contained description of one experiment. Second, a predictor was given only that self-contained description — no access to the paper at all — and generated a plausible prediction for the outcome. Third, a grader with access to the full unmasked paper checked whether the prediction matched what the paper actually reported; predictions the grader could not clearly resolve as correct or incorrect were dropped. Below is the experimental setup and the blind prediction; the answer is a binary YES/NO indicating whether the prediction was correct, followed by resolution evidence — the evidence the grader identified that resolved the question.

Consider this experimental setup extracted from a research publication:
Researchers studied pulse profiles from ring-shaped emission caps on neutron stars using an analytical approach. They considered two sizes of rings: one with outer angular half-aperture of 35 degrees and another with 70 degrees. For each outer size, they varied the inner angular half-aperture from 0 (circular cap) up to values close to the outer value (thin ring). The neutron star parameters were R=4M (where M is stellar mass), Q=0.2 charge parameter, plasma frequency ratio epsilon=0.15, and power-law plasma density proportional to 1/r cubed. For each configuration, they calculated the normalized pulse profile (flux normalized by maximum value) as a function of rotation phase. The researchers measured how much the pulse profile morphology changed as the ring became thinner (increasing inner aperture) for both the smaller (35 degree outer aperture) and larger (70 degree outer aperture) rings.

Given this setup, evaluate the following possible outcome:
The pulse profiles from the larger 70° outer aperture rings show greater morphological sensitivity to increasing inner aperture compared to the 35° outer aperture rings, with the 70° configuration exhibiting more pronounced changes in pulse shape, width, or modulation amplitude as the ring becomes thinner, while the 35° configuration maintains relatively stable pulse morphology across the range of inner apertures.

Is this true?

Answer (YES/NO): YES